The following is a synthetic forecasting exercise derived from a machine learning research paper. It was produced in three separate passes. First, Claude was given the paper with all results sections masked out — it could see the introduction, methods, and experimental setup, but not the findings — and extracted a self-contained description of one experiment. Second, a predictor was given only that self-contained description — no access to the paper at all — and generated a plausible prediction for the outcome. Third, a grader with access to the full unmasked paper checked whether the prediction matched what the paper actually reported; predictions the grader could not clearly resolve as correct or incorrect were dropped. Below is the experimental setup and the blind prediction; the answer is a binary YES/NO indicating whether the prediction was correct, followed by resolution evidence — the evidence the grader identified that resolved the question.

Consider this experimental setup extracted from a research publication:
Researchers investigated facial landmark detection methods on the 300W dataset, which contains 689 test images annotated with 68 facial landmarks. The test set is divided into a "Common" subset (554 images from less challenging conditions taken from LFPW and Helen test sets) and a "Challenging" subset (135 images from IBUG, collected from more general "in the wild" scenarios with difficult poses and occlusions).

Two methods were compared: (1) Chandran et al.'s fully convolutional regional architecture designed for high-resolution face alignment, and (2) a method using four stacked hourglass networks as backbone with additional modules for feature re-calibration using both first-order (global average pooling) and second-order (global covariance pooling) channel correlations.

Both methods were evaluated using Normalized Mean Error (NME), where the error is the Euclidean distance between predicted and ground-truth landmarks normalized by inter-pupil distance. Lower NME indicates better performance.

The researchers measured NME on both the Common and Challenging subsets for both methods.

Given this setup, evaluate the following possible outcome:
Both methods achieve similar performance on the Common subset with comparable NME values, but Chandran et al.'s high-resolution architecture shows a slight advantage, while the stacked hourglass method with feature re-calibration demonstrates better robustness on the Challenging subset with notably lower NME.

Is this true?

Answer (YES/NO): NO